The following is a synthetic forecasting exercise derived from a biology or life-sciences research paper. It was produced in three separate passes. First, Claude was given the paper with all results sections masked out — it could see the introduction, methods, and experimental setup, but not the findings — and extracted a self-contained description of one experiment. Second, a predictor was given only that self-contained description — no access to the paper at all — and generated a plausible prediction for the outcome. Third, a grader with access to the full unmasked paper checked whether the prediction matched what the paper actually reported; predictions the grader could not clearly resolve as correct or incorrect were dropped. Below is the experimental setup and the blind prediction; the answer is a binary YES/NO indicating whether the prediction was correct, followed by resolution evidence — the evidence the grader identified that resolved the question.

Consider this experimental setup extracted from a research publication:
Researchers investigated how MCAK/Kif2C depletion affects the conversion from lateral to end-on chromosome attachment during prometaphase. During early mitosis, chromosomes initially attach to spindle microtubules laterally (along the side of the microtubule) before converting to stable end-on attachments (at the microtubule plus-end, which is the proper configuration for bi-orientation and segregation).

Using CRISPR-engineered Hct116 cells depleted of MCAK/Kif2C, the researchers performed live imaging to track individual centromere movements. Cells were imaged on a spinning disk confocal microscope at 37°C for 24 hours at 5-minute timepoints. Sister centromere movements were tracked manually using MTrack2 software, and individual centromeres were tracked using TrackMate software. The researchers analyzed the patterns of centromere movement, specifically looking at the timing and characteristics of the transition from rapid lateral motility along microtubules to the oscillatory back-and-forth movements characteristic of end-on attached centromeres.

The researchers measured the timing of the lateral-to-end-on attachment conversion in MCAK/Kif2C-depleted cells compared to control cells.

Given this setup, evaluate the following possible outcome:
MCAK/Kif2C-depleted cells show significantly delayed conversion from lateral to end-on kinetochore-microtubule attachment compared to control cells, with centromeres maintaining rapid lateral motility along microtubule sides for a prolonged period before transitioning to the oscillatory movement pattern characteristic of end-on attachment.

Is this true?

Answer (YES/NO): YES